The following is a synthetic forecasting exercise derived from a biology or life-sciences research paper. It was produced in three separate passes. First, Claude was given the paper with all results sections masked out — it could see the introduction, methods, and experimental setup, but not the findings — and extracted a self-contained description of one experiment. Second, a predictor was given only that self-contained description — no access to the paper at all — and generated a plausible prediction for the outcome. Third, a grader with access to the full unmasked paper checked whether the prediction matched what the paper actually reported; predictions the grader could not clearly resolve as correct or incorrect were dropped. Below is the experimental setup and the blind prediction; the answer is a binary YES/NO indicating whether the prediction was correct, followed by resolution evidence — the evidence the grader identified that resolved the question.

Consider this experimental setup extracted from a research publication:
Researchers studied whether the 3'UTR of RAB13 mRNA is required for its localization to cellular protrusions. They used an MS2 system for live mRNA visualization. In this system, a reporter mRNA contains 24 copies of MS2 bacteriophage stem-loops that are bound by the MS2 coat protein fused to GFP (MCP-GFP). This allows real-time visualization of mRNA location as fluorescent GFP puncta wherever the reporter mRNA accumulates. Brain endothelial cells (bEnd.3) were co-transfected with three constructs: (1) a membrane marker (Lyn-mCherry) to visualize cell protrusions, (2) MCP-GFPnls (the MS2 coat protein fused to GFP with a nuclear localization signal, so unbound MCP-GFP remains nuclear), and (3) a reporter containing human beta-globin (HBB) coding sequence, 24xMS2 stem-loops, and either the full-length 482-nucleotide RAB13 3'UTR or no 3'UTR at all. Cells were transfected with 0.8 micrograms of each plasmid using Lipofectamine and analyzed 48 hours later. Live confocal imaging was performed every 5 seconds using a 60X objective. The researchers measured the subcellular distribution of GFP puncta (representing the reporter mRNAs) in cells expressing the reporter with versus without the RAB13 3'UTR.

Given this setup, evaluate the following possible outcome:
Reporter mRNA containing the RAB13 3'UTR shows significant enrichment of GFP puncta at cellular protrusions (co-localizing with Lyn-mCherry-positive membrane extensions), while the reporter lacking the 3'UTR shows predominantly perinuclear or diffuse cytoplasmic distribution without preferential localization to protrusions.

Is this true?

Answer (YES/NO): YES